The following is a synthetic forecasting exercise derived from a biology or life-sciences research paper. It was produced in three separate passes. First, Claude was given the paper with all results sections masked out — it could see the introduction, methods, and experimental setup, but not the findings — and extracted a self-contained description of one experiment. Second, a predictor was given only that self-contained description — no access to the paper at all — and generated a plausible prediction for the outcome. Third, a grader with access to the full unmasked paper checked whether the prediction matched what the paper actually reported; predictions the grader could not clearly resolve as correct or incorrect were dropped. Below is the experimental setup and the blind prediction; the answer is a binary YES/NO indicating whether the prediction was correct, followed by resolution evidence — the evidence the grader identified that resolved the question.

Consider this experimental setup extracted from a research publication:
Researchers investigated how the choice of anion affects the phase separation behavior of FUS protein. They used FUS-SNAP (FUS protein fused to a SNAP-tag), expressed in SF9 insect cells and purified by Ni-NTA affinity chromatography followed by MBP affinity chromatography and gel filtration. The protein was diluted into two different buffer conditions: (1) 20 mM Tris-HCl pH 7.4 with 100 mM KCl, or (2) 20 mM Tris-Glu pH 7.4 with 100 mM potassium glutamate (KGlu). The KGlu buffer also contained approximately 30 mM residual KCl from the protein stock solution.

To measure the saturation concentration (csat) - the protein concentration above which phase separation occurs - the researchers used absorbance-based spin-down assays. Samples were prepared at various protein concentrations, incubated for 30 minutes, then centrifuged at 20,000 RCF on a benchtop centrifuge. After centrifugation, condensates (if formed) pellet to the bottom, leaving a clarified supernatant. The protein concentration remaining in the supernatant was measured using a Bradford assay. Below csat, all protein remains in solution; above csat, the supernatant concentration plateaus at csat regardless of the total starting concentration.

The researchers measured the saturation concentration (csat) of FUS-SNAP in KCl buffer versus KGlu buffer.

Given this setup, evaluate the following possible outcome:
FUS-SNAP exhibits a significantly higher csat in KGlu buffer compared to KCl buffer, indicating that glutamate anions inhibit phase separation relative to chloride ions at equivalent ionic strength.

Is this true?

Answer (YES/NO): NO